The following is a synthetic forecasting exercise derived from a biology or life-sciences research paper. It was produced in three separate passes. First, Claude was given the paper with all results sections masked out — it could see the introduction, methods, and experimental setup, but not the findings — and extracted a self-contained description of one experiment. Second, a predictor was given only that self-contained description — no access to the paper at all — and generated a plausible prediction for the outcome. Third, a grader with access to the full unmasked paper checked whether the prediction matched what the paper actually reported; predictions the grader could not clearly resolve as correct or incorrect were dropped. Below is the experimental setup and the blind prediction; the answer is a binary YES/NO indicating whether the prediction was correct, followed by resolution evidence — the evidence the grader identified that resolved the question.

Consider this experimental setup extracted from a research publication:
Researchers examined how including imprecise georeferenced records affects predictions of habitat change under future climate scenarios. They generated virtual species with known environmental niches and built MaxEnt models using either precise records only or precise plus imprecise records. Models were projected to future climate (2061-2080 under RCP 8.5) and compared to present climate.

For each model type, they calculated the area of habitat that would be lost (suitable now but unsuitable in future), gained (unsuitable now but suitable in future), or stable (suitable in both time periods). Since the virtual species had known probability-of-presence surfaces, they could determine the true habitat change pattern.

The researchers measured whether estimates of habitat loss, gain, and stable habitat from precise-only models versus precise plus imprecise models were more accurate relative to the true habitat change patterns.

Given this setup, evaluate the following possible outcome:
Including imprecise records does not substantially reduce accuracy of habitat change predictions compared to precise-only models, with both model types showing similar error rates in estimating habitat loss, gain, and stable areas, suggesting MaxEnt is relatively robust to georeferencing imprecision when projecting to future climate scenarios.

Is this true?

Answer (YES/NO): NO